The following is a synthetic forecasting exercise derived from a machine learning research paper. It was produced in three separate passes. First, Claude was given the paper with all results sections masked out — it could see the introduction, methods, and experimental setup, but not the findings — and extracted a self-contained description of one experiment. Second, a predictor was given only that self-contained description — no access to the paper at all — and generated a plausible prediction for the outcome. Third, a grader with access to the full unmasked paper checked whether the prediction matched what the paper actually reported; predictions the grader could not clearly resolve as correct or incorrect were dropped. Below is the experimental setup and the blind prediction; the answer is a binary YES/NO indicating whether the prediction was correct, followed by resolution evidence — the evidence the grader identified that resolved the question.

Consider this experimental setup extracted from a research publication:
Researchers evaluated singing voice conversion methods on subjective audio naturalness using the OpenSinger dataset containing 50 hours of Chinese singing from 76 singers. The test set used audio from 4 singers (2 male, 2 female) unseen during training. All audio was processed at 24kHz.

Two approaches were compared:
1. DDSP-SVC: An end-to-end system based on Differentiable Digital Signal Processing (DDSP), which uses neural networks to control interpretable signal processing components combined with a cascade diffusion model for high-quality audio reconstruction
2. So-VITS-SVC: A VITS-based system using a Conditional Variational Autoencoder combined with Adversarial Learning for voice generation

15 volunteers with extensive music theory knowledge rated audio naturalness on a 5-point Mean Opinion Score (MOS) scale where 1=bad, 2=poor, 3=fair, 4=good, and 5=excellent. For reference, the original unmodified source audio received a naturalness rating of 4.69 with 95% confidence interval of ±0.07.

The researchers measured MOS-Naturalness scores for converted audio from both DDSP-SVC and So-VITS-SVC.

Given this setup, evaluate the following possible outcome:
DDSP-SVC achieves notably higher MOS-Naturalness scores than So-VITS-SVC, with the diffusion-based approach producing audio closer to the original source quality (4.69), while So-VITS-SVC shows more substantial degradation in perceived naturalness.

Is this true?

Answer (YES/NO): NO